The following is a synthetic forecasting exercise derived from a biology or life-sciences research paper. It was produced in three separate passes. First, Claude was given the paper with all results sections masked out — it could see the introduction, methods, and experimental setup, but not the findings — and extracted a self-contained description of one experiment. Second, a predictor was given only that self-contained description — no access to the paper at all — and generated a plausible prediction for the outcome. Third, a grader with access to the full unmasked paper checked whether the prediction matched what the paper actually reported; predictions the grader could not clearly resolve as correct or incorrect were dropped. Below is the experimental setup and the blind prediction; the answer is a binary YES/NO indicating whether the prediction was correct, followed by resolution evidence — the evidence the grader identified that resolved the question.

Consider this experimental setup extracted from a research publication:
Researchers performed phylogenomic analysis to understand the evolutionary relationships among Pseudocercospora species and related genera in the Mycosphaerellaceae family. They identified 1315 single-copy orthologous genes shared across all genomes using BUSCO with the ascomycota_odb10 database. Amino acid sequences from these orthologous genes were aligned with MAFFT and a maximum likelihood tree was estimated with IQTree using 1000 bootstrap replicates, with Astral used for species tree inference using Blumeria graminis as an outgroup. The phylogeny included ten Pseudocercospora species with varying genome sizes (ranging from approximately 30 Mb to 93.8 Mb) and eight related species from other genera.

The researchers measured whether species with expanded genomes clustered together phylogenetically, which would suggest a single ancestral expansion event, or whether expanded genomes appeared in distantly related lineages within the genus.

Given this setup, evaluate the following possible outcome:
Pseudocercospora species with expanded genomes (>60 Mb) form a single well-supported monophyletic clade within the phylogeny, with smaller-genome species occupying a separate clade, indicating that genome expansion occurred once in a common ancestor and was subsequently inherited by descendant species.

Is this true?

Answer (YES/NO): NO